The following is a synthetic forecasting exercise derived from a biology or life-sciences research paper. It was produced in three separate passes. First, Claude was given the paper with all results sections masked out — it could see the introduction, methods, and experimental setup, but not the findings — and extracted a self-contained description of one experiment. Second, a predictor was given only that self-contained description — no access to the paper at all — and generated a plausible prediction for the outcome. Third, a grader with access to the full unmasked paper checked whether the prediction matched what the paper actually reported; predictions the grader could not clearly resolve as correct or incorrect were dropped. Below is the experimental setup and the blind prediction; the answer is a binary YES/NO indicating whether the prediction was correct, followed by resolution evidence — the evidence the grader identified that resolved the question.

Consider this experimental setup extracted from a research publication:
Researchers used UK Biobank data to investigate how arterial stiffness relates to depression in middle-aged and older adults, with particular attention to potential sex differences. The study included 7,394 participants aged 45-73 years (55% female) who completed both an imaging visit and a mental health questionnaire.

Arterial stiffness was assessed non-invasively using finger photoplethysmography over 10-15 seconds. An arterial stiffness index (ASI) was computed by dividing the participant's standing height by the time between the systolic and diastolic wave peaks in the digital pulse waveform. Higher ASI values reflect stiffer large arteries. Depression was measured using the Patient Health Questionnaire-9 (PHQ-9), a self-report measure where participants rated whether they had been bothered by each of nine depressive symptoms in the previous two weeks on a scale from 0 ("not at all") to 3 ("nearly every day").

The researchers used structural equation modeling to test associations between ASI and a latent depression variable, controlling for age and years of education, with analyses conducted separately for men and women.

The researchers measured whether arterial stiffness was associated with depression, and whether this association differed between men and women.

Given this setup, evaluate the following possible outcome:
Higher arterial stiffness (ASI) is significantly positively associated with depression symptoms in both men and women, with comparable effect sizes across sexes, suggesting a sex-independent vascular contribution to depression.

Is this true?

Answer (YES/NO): NO